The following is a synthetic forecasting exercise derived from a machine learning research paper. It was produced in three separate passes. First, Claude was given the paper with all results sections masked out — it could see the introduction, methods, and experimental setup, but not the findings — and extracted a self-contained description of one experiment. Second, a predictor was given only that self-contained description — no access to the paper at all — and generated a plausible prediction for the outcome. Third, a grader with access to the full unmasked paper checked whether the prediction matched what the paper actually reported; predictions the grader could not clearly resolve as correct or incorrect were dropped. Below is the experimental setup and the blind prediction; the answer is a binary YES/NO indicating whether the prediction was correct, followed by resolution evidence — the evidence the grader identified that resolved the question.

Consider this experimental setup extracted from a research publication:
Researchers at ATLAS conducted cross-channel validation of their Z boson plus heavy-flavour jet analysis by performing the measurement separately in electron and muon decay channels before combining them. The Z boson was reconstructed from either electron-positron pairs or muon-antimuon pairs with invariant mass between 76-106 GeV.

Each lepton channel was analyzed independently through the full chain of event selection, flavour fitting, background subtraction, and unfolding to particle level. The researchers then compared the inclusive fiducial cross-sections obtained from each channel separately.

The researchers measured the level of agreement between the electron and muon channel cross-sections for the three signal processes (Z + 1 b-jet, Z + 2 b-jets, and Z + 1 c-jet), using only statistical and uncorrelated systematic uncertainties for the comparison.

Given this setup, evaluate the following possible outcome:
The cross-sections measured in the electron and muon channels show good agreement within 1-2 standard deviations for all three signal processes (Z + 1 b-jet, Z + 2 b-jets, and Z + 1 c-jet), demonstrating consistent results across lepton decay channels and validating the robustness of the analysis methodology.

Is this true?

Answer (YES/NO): YES